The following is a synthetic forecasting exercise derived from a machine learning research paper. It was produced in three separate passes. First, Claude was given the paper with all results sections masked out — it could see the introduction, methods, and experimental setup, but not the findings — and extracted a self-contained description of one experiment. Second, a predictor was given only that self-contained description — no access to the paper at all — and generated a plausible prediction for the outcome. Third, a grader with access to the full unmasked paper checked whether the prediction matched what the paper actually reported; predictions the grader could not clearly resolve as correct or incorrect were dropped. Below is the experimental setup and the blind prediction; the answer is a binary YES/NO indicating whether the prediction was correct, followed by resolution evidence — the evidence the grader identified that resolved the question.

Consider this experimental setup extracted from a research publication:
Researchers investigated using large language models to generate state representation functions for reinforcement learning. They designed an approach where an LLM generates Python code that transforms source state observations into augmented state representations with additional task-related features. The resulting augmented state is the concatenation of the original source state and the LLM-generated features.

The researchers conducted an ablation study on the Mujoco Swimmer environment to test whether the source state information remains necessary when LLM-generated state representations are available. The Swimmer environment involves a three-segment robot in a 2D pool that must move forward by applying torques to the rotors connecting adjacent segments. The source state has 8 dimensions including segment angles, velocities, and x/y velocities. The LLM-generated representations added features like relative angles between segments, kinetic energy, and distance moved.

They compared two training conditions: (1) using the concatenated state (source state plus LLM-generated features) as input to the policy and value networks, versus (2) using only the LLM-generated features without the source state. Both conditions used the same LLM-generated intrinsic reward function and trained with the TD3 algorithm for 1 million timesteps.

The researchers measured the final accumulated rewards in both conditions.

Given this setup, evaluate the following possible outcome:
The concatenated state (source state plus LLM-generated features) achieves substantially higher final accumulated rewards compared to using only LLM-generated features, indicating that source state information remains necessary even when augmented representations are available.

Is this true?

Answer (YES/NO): YES